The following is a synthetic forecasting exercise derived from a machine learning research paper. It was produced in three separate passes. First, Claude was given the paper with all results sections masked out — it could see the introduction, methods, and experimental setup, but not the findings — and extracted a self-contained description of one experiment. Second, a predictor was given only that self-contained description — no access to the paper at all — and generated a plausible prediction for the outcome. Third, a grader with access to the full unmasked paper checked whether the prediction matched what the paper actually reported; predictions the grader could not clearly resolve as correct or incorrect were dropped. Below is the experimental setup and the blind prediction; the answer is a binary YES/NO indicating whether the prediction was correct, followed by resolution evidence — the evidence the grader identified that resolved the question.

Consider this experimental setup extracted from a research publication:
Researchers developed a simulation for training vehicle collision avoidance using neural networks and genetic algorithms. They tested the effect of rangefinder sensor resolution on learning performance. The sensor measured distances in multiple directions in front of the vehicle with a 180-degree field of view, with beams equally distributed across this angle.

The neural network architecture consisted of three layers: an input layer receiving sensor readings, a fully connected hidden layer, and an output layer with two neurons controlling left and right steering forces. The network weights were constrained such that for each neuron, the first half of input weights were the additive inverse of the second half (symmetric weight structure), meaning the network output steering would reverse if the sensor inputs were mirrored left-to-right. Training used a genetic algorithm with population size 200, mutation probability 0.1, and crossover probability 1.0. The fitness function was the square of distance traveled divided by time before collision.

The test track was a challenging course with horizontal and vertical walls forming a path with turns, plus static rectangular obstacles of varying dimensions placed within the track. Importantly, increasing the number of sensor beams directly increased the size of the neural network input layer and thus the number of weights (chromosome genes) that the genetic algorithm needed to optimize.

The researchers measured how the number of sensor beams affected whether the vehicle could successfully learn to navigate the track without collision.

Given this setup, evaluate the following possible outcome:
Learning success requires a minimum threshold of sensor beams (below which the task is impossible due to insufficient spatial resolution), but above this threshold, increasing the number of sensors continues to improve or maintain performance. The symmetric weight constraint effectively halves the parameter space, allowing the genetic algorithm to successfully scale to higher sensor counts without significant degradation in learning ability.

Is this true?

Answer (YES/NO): NO